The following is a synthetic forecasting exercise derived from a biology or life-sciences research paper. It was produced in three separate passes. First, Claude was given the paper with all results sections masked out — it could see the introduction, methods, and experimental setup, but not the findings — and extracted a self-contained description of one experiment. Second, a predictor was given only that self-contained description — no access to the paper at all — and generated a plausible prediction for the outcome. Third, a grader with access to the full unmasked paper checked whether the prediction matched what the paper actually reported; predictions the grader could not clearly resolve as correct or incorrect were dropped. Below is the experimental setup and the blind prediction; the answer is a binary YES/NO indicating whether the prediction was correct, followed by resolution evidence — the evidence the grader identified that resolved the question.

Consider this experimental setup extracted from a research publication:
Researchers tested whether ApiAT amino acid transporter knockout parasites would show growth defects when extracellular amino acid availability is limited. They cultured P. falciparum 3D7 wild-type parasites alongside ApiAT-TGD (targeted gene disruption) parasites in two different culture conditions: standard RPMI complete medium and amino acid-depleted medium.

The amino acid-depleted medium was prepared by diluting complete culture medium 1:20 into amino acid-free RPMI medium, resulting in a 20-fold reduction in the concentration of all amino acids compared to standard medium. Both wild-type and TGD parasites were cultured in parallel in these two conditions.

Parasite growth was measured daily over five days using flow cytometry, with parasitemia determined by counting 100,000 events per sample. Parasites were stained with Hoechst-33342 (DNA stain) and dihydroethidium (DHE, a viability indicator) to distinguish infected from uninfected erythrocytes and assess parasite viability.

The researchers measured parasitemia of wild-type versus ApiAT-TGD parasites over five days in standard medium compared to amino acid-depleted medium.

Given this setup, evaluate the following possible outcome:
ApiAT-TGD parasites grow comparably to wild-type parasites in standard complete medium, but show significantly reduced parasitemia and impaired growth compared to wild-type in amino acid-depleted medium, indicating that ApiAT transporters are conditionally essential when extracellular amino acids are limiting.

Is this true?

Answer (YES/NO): NO